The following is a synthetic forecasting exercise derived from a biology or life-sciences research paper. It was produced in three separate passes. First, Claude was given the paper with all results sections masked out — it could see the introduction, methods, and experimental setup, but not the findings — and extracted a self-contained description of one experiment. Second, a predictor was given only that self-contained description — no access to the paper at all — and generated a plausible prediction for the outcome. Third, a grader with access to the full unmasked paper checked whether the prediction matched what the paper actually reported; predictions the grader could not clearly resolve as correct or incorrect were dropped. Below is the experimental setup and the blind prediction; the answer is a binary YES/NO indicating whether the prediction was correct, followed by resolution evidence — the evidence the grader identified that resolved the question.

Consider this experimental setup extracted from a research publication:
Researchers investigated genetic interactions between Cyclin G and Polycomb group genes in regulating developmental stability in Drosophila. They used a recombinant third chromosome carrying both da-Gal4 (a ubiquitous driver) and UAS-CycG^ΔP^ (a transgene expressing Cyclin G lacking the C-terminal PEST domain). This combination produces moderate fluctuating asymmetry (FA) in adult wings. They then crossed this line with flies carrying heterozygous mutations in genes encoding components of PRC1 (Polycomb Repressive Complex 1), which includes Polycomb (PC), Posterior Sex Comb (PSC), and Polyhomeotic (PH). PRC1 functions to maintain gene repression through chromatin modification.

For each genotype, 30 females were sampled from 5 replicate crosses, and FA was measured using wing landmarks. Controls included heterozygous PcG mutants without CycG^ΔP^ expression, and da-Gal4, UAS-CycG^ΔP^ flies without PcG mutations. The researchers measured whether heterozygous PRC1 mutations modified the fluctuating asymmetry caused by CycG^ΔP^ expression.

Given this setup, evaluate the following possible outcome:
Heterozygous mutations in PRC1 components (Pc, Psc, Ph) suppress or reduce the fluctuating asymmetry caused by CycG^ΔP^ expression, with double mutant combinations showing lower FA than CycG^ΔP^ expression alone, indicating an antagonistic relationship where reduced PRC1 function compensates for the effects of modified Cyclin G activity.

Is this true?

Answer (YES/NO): NO